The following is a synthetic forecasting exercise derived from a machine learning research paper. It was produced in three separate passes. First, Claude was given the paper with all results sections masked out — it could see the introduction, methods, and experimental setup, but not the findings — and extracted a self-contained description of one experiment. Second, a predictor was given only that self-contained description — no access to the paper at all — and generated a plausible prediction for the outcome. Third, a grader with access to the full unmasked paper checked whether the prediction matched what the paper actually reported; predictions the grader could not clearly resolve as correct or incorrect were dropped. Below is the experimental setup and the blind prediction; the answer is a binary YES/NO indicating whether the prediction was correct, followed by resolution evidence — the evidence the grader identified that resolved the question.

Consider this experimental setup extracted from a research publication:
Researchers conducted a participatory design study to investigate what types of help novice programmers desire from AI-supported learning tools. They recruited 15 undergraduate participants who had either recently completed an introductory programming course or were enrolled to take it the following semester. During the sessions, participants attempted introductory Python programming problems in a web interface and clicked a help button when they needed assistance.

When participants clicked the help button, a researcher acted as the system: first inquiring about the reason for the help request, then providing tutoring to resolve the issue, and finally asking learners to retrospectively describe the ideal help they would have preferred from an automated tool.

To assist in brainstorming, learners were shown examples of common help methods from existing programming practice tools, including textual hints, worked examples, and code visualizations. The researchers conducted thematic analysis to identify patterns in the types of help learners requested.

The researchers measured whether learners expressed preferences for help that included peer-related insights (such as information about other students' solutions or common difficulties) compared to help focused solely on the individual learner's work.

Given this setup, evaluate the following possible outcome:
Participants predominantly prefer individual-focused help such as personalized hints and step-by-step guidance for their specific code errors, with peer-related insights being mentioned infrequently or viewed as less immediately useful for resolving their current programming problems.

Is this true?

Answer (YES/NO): YES